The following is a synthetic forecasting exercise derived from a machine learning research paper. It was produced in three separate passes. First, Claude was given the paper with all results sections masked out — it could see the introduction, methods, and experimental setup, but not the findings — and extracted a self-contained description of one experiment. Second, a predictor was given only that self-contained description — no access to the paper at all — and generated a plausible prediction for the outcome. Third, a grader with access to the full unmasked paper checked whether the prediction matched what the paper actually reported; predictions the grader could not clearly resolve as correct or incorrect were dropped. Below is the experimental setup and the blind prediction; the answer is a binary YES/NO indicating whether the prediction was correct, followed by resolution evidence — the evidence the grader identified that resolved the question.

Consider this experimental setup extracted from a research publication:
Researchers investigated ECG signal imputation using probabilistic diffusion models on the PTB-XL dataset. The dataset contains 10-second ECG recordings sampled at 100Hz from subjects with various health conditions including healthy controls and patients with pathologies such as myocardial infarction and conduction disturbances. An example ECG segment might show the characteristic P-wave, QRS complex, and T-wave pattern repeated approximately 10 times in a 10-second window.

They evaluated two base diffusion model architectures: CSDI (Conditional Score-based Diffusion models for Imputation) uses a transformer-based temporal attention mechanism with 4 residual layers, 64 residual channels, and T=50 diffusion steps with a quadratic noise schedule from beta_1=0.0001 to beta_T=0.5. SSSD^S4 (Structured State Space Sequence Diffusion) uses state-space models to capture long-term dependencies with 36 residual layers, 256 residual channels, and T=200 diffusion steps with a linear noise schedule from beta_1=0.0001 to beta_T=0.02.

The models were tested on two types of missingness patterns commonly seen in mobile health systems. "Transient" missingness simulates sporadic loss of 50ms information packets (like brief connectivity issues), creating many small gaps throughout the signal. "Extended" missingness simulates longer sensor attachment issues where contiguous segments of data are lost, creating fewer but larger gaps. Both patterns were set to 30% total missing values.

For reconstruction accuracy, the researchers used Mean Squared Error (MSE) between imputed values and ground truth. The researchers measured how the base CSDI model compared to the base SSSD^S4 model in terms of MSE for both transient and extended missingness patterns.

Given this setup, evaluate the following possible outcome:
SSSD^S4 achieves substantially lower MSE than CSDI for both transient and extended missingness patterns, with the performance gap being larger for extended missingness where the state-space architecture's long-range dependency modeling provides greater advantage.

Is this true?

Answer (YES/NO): NO